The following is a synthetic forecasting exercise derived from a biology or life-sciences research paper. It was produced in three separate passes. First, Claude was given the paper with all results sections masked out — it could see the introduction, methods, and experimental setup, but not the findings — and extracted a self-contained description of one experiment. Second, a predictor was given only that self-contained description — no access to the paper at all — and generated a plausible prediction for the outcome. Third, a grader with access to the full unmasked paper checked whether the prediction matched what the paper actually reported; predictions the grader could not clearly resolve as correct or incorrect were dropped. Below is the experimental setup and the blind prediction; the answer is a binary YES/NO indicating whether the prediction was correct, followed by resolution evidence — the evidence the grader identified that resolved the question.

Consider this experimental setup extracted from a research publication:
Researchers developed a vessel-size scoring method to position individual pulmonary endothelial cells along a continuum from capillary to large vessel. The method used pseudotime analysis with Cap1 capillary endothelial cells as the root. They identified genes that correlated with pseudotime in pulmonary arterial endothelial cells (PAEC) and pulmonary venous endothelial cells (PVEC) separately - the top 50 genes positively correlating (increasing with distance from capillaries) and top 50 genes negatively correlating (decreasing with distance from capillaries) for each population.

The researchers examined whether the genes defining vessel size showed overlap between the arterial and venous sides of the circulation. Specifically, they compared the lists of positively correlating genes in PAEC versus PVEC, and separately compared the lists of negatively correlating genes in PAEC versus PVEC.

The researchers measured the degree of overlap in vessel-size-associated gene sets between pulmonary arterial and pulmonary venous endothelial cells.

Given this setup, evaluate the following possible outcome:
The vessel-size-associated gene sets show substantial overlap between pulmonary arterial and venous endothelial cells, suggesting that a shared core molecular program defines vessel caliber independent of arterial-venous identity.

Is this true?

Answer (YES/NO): NO